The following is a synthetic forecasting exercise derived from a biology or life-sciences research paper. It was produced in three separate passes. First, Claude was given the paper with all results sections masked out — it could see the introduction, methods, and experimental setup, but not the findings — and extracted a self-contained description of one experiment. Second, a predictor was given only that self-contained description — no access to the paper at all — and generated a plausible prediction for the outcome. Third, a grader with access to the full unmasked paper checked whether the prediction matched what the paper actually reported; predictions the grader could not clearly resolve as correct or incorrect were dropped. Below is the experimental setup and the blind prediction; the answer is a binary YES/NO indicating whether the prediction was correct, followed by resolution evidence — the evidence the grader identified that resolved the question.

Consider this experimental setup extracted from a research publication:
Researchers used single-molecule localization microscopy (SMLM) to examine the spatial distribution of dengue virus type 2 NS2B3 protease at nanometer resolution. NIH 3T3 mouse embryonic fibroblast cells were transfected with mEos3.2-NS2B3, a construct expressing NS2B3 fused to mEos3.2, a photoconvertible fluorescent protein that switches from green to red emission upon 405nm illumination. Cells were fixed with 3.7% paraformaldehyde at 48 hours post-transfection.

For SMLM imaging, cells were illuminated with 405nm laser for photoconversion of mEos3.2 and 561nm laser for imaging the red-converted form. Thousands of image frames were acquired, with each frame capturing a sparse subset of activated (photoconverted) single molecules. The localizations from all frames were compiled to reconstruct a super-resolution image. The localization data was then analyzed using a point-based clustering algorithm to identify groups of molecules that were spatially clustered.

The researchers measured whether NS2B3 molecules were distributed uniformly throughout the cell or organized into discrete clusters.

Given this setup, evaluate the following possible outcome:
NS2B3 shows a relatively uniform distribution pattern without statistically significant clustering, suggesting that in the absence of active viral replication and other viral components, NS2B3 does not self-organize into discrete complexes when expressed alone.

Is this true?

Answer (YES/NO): NO